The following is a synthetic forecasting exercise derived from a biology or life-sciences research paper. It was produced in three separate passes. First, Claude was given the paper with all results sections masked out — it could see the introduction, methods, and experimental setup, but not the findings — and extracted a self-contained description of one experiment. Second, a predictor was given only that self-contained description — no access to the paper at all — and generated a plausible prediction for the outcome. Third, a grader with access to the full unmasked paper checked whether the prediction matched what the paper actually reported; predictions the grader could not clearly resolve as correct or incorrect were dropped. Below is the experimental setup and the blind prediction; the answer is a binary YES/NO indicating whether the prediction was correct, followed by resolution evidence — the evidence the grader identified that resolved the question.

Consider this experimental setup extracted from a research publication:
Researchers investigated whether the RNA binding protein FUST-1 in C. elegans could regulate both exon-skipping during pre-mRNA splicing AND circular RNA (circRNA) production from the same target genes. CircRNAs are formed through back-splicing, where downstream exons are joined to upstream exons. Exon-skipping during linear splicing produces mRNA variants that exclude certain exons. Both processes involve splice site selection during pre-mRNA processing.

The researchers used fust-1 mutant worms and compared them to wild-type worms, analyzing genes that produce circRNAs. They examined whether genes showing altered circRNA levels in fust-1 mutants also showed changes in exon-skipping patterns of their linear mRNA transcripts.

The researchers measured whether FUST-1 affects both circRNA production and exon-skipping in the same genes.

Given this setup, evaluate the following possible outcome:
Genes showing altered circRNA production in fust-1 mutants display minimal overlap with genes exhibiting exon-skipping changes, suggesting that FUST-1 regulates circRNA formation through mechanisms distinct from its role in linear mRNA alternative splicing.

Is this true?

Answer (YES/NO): NO